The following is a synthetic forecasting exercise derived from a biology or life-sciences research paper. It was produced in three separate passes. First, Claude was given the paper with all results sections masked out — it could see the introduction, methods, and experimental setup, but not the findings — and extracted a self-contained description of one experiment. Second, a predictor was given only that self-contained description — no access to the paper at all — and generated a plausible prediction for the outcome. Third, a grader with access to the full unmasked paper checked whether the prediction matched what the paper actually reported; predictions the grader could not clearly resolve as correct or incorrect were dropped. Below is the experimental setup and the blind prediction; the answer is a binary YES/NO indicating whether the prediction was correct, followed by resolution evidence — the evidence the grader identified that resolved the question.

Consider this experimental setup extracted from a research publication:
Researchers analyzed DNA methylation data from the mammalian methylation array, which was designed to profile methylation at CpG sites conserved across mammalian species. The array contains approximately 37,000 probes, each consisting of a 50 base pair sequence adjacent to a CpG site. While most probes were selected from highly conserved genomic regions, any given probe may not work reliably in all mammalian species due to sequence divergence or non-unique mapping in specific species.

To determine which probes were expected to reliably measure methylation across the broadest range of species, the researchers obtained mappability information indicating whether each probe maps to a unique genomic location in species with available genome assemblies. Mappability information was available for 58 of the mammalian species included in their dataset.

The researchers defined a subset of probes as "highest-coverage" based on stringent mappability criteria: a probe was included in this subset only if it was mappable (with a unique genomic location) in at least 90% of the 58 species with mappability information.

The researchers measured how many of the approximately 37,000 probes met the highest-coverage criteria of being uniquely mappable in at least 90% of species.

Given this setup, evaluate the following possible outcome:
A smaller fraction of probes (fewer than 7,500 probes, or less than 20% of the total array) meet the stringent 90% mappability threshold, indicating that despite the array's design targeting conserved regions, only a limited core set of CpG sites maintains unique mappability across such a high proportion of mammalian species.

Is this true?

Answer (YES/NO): NO